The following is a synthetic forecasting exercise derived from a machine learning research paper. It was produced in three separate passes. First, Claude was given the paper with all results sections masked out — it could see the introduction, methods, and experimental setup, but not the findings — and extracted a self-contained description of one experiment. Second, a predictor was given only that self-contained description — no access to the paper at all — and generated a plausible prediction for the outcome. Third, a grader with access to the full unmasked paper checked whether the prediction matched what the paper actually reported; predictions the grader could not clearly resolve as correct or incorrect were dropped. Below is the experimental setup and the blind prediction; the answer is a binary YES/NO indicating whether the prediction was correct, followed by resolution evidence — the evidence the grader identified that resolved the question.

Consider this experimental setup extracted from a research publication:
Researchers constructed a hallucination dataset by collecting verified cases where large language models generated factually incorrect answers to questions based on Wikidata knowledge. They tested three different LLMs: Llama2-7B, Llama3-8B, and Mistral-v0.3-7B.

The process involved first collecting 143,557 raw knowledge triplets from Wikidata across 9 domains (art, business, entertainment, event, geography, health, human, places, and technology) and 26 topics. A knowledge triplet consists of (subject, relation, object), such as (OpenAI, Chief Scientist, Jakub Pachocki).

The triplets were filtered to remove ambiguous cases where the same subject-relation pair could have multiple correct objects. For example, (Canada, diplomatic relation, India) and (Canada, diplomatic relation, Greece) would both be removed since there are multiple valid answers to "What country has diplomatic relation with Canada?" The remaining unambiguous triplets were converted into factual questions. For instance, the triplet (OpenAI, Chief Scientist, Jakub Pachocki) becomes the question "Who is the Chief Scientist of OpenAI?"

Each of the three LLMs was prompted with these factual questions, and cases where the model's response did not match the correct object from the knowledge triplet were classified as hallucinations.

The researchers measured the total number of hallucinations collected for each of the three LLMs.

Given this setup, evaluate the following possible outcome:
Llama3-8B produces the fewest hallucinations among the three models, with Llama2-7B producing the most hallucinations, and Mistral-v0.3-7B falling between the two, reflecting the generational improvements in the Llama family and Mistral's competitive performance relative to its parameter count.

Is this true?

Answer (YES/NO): NO